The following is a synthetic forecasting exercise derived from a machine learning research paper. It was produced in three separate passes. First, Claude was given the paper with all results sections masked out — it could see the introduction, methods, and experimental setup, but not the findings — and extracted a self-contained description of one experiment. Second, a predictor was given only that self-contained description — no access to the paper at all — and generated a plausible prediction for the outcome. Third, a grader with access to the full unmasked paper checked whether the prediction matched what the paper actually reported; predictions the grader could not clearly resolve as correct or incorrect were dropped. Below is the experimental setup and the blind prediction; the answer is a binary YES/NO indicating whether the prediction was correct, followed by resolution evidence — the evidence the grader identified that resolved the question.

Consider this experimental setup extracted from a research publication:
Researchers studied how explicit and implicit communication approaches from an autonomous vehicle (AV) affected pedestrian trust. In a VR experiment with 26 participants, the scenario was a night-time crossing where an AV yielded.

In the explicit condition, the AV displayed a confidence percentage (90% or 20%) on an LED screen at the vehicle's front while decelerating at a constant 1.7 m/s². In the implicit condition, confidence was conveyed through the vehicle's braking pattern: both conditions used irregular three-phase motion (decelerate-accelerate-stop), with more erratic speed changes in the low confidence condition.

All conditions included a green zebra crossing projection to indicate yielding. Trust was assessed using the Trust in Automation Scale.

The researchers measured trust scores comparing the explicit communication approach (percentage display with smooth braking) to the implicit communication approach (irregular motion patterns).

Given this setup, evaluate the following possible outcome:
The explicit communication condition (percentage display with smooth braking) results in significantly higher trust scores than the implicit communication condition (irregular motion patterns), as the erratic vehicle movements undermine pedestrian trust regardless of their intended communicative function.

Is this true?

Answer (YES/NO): YES